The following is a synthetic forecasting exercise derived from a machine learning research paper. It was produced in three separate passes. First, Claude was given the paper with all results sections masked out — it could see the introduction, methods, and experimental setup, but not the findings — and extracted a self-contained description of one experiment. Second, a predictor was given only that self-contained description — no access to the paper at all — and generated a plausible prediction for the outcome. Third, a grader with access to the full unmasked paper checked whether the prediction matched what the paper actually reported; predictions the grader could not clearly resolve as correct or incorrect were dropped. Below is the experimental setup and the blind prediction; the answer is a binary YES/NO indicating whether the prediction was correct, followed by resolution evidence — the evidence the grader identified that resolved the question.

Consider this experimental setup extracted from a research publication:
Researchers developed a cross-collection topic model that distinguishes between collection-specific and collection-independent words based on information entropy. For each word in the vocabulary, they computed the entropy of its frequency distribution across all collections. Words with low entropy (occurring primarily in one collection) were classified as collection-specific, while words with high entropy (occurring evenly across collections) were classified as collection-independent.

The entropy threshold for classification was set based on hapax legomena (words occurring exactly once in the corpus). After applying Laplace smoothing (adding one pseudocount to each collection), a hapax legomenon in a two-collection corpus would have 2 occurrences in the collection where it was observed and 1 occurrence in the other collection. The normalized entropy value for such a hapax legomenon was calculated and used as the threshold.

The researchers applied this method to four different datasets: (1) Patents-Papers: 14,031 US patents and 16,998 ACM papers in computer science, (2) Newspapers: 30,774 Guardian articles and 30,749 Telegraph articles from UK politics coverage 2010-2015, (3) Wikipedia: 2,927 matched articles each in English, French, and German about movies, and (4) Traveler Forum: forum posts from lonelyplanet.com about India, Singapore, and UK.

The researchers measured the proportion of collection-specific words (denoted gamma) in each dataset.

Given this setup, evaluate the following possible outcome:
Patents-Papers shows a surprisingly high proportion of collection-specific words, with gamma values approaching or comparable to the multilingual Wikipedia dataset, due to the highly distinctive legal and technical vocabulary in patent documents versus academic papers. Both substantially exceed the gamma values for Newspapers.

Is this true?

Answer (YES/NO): NO